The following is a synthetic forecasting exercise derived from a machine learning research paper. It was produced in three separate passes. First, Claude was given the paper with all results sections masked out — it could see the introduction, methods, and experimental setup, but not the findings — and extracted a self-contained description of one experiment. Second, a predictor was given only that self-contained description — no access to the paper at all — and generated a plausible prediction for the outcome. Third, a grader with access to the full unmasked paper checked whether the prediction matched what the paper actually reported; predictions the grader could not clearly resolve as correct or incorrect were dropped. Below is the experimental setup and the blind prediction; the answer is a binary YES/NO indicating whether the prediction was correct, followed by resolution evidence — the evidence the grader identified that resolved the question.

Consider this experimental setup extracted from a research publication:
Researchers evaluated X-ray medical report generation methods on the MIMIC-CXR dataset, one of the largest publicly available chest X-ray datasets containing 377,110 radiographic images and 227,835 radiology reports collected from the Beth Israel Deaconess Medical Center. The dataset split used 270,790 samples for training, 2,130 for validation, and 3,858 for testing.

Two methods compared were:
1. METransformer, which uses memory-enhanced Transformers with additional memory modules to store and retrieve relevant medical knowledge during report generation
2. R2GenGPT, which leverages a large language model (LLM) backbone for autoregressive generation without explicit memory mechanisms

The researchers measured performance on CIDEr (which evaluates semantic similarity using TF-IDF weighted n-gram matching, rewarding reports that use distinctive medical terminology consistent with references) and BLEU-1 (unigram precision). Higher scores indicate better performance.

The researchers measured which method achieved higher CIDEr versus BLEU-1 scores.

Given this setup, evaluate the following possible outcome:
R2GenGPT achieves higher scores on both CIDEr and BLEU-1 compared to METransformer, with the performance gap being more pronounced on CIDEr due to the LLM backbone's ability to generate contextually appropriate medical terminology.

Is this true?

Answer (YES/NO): NO